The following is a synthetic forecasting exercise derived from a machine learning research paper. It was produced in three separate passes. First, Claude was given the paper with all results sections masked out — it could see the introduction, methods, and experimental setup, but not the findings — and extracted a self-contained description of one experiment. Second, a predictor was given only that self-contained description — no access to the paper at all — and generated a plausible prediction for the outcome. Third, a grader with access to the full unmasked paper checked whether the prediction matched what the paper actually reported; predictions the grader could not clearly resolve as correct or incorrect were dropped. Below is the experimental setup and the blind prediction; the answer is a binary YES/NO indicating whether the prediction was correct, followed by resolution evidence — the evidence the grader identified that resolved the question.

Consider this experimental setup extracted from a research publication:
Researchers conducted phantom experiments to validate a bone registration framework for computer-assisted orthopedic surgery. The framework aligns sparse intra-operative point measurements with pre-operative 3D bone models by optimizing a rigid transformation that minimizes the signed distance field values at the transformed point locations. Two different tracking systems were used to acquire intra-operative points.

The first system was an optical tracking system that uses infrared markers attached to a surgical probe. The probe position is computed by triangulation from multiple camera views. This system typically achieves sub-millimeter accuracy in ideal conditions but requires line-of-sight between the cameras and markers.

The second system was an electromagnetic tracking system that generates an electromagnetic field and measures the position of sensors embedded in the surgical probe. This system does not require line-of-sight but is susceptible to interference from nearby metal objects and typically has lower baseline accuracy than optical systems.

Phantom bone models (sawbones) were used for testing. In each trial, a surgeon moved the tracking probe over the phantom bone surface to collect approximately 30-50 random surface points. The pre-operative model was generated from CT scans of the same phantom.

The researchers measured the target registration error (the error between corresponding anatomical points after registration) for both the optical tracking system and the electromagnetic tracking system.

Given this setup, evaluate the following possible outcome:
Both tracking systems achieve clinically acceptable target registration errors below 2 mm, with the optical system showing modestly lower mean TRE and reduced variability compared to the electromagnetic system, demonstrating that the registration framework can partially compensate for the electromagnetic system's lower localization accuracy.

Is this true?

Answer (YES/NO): NO